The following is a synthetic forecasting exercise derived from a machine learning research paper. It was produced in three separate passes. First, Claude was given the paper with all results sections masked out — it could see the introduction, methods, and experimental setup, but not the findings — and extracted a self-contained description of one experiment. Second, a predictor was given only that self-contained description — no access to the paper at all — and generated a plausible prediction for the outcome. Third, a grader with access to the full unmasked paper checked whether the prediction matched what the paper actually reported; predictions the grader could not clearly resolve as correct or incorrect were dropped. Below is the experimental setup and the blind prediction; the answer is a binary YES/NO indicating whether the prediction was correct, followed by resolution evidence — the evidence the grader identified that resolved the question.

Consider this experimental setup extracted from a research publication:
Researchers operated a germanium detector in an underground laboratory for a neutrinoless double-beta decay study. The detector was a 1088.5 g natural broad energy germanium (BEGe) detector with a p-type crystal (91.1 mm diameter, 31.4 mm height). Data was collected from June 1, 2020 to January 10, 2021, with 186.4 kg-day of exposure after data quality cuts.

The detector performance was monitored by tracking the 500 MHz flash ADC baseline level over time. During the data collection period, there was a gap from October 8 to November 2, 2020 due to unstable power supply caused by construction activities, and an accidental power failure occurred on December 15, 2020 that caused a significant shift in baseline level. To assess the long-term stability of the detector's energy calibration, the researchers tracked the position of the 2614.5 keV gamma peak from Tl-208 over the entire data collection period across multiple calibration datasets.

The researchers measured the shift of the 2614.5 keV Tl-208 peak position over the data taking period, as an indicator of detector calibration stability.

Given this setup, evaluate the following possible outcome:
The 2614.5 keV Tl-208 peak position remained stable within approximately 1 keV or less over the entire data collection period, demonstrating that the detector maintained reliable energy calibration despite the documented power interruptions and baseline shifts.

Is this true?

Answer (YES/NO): YES